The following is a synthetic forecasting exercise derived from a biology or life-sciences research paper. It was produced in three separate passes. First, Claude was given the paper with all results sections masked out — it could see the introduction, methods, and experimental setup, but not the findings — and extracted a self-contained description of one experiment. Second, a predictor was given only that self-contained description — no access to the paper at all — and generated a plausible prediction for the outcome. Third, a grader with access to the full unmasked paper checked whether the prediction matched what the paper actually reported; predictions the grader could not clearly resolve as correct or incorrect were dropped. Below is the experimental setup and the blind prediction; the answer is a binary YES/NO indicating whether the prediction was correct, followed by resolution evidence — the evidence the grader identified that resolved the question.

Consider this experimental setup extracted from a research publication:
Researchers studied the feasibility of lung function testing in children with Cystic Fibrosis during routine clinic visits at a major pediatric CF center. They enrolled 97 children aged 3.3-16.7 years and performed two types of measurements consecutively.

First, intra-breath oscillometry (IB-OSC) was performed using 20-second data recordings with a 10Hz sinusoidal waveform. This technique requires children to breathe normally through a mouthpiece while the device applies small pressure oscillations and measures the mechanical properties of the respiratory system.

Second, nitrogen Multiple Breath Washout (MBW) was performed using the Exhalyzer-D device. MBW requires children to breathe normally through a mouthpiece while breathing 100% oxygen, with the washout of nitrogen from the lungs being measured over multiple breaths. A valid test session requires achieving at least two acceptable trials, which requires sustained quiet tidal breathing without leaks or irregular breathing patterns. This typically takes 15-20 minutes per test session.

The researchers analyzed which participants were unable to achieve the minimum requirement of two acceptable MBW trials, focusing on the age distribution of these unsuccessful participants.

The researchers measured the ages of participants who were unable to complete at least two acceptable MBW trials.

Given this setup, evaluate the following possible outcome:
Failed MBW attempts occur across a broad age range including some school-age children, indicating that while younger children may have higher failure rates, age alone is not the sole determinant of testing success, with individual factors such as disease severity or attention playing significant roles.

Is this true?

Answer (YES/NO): NO